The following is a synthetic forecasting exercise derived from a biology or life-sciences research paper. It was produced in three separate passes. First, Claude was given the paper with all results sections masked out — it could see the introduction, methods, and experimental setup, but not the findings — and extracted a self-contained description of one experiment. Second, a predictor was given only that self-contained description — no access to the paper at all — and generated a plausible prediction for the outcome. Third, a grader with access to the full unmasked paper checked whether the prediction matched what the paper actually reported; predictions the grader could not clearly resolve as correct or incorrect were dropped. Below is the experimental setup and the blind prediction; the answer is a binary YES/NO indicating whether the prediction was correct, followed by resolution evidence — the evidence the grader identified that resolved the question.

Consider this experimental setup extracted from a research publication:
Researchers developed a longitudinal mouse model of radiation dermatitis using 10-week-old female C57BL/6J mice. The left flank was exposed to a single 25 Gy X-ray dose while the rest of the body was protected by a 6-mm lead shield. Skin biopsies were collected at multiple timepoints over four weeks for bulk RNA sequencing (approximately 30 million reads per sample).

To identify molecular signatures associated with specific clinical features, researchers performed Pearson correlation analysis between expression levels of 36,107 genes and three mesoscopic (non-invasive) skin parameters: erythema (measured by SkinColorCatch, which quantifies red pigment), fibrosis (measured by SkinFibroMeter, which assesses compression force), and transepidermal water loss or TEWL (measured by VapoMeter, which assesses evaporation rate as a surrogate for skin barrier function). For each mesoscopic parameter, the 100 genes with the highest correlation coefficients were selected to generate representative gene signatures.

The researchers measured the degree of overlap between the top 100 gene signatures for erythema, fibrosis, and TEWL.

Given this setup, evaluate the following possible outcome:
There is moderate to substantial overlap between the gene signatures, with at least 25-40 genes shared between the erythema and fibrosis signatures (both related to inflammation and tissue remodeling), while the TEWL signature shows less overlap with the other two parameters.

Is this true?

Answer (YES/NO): NO